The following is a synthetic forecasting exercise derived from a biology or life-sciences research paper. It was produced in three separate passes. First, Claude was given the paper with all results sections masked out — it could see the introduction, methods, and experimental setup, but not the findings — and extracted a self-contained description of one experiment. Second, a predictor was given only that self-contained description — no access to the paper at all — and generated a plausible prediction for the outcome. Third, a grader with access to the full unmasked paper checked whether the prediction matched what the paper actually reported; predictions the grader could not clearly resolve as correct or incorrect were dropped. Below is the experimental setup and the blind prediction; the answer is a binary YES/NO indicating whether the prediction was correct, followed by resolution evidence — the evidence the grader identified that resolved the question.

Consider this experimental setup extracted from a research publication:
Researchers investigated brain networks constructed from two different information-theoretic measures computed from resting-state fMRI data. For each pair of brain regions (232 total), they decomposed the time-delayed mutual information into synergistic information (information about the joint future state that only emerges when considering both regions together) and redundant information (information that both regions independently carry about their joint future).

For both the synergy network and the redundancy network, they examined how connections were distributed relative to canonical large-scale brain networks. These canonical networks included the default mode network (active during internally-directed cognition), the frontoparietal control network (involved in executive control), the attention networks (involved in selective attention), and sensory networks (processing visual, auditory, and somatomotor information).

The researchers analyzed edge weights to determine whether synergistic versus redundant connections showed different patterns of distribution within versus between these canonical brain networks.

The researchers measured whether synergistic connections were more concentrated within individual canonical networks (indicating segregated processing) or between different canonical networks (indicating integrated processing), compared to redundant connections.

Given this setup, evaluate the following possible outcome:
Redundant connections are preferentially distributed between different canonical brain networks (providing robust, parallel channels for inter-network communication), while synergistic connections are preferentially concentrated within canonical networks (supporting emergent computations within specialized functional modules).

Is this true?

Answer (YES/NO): NO